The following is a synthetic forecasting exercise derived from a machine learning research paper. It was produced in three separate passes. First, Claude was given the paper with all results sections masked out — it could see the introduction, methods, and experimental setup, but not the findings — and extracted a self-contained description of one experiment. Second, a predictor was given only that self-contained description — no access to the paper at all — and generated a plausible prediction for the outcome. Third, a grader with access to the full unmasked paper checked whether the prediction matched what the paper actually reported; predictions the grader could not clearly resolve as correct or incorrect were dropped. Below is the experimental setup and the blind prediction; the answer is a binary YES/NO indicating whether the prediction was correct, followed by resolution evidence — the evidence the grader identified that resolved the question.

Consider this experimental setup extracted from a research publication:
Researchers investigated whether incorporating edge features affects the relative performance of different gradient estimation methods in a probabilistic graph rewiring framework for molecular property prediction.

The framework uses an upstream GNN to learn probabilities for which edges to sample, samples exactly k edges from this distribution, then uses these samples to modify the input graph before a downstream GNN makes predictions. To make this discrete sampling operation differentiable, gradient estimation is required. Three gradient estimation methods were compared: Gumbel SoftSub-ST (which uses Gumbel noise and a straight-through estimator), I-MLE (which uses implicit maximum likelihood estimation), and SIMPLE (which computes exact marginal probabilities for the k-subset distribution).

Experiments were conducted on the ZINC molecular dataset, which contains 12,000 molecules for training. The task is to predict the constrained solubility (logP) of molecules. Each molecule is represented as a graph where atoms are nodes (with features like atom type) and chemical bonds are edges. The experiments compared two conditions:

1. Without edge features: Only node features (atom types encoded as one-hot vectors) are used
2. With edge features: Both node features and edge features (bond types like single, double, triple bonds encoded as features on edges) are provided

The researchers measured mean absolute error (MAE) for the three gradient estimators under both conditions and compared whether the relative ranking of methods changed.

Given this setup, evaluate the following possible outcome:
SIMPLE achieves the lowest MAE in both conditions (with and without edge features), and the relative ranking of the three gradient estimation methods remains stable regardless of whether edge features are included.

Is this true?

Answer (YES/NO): NO